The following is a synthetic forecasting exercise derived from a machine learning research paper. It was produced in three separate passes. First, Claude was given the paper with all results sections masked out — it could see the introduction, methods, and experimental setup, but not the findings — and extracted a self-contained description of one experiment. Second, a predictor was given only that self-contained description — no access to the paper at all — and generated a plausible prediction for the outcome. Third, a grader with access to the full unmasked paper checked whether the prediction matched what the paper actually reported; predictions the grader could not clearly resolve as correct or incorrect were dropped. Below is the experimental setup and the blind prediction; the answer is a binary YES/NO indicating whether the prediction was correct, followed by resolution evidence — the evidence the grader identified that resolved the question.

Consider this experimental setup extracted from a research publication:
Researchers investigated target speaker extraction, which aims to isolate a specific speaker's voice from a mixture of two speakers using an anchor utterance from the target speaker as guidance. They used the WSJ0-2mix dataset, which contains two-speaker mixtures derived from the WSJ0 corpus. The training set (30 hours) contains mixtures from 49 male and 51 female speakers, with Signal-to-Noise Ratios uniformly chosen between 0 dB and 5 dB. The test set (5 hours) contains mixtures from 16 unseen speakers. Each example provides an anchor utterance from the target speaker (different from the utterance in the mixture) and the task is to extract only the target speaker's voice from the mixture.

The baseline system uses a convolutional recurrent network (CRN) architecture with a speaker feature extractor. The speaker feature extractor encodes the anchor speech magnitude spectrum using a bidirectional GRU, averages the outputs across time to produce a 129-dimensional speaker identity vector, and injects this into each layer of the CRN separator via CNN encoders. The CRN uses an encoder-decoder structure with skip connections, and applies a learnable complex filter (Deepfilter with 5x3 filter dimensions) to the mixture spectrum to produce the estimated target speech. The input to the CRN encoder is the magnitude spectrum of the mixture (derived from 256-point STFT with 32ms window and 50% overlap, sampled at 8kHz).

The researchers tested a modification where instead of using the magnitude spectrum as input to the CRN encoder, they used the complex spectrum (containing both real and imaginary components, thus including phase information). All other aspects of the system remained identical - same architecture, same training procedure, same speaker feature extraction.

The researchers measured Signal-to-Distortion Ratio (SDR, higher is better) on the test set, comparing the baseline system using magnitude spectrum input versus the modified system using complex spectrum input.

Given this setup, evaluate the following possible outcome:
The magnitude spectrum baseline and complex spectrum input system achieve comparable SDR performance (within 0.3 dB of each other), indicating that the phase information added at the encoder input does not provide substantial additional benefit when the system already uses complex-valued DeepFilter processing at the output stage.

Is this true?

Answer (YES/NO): YES